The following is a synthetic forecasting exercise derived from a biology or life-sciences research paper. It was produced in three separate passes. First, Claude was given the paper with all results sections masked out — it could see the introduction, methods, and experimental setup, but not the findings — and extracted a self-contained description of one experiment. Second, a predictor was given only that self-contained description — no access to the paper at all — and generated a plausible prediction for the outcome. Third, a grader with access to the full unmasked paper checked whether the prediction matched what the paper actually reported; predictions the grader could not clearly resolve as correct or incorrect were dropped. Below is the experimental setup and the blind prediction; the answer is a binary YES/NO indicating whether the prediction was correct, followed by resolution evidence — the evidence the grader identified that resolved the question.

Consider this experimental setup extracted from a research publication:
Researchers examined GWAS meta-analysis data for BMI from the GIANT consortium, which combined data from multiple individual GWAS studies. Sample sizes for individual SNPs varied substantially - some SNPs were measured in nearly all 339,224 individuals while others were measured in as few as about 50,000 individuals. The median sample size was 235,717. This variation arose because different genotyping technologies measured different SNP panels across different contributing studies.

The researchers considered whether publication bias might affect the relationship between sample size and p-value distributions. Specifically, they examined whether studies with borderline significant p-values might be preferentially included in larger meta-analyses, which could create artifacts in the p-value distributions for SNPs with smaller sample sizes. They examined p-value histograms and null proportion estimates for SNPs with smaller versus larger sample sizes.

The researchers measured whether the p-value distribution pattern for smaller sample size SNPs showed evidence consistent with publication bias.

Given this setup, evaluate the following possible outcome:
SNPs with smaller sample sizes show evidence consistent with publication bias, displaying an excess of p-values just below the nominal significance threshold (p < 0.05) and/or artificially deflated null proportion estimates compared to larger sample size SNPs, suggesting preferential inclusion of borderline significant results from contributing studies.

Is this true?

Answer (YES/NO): NO